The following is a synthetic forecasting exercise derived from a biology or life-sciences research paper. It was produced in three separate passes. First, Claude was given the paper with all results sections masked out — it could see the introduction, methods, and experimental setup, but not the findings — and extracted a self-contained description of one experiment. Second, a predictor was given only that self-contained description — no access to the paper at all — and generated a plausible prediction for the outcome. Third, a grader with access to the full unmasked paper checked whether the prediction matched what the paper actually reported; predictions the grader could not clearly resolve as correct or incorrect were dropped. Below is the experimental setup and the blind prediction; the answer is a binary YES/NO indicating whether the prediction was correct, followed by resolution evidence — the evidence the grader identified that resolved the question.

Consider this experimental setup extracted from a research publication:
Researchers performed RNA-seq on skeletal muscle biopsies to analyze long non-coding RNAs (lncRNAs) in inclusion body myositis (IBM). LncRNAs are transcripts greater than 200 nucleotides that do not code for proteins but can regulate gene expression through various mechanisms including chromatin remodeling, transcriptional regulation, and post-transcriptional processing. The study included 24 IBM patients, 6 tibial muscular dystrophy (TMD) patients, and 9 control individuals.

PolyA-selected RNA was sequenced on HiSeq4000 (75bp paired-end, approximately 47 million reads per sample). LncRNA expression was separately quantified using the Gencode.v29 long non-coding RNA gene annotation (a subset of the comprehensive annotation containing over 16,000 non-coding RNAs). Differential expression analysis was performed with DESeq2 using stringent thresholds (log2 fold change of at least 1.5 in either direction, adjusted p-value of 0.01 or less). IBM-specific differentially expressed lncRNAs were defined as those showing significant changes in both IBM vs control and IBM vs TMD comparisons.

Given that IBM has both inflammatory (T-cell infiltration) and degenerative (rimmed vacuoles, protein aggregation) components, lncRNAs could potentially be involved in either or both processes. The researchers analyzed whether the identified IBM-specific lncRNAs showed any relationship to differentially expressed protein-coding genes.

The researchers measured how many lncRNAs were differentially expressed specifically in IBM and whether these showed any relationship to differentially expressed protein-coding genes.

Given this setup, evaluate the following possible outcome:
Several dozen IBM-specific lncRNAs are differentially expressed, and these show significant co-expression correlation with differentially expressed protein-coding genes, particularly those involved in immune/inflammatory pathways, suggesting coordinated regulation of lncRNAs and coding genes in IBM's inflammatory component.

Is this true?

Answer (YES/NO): NO